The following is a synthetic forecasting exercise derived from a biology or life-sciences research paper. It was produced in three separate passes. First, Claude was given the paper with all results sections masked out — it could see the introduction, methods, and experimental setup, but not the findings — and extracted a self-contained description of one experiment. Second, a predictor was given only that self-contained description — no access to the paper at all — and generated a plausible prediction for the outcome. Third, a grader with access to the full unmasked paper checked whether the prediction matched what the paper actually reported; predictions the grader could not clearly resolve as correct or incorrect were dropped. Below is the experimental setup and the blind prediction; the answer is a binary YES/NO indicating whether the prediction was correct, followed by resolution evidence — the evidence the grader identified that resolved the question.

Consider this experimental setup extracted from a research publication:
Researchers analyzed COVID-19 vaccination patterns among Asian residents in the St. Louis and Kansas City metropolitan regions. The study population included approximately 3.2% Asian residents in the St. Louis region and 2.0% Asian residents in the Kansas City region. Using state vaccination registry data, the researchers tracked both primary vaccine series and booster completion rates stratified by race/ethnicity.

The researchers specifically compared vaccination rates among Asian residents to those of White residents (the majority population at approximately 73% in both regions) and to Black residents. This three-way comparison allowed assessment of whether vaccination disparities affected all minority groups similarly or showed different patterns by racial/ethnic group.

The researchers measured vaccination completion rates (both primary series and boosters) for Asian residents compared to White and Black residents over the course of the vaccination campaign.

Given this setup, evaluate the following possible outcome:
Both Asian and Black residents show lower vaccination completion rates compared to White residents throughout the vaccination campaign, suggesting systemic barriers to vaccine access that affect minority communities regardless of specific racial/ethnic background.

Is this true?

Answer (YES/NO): NO